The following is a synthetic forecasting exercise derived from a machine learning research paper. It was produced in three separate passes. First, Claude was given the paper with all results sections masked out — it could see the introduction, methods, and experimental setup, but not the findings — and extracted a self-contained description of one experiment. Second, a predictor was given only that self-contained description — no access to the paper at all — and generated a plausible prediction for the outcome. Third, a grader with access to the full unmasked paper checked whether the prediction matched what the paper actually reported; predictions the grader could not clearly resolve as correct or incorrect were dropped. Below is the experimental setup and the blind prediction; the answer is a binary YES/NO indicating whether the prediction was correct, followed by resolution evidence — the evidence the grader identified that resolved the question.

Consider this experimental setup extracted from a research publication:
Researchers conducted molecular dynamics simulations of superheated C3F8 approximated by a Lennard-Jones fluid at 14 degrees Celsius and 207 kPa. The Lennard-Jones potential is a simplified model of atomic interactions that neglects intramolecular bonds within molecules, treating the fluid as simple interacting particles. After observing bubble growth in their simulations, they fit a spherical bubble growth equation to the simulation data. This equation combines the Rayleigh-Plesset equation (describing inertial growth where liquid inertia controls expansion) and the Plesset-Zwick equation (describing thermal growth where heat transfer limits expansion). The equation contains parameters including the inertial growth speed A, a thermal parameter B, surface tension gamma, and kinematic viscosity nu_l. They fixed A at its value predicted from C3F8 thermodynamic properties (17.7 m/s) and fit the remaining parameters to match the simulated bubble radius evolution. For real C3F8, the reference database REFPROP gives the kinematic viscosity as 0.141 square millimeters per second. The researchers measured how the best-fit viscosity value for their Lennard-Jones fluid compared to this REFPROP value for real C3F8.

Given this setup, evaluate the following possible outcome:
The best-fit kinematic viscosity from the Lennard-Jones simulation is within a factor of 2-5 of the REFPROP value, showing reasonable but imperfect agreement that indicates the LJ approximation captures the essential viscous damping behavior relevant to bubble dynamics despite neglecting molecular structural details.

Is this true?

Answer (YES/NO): NO